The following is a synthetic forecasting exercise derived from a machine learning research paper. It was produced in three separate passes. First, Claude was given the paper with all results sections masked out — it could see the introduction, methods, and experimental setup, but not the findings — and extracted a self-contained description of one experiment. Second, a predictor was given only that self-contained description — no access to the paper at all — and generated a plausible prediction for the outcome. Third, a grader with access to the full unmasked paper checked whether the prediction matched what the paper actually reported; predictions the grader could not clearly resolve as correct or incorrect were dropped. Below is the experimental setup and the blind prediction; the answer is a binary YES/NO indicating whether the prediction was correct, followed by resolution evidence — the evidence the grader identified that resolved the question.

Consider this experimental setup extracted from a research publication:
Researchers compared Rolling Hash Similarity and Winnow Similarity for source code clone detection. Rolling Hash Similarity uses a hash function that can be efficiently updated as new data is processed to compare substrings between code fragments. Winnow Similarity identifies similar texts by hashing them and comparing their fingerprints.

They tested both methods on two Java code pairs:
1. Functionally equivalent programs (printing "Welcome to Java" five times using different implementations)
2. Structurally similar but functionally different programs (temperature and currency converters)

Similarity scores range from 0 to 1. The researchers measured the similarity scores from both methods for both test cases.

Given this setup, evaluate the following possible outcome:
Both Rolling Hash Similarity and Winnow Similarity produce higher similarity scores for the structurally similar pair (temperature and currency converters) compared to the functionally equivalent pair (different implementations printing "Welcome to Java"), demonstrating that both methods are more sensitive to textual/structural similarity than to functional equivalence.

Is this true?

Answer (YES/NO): NO